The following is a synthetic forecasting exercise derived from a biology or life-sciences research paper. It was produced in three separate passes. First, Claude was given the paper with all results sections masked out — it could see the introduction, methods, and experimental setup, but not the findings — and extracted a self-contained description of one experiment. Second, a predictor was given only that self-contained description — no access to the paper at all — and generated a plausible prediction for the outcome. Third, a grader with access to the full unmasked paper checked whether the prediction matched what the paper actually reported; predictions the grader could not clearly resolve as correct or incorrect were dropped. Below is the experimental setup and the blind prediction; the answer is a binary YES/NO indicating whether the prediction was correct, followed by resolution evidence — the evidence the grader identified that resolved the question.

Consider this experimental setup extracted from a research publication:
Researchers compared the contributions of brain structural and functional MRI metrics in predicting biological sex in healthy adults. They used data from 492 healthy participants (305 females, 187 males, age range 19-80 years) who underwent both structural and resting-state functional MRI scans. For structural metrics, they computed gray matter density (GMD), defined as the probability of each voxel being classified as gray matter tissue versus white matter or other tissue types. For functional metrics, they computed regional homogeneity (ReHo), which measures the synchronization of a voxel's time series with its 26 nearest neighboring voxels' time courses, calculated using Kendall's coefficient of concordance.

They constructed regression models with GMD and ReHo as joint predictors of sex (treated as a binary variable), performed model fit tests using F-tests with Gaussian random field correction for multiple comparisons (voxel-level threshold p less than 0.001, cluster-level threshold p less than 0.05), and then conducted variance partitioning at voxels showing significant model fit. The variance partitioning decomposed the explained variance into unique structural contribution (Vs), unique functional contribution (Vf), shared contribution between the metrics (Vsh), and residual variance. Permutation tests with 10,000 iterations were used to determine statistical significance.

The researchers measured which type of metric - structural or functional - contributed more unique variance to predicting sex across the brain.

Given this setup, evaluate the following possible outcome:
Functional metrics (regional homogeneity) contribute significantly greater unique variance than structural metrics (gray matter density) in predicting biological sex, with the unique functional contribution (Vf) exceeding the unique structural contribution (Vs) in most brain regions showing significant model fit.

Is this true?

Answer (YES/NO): NO